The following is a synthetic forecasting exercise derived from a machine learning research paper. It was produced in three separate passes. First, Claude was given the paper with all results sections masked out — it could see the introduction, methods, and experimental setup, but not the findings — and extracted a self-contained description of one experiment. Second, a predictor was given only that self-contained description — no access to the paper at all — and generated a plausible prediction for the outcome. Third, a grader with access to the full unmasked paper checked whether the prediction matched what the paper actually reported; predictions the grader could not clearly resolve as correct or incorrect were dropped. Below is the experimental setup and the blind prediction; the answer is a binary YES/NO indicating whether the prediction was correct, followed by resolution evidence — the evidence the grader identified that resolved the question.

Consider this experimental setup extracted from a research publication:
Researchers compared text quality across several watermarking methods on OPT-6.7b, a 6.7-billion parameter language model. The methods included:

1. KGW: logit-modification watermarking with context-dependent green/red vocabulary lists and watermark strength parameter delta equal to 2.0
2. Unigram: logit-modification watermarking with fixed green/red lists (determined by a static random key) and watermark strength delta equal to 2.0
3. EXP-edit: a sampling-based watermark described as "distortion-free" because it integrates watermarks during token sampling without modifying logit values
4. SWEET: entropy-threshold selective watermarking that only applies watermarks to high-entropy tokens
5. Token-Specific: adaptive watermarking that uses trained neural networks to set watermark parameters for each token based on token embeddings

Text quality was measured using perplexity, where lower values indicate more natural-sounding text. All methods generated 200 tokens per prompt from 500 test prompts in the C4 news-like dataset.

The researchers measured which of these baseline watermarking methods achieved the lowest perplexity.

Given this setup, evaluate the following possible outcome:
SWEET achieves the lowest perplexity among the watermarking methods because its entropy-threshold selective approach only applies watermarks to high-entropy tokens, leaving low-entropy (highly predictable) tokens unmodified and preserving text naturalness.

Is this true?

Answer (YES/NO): NO